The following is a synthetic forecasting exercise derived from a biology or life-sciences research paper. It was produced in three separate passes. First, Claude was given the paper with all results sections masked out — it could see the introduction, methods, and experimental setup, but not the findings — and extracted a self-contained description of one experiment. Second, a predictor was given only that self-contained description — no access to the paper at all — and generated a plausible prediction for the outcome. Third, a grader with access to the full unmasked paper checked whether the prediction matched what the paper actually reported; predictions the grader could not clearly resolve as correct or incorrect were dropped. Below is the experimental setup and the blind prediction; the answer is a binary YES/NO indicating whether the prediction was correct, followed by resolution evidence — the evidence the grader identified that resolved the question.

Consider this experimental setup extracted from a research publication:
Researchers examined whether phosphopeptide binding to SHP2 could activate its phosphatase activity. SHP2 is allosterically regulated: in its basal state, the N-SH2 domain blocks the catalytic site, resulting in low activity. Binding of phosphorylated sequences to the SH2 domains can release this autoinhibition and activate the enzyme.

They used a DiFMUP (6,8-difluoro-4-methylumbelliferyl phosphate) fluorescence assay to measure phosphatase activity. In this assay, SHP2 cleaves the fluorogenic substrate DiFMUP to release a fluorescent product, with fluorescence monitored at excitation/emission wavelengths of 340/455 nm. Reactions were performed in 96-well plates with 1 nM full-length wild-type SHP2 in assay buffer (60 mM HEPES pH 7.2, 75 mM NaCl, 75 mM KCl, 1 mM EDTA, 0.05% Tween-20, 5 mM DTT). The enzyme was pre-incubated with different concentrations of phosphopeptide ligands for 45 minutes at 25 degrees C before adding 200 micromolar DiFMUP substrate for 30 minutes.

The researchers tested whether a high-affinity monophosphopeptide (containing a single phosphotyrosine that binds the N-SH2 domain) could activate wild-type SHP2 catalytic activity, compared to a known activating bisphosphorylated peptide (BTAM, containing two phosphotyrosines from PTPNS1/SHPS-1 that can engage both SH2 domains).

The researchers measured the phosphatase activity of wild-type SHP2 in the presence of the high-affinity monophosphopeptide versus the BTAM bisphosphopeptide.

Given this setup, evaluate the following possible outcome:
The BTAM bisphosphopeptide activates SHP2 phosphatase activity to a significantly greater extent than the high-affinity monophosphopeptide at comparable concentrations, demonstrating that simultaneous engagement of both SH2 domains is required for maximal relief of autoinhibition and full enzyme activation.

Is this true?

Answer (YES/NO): YES